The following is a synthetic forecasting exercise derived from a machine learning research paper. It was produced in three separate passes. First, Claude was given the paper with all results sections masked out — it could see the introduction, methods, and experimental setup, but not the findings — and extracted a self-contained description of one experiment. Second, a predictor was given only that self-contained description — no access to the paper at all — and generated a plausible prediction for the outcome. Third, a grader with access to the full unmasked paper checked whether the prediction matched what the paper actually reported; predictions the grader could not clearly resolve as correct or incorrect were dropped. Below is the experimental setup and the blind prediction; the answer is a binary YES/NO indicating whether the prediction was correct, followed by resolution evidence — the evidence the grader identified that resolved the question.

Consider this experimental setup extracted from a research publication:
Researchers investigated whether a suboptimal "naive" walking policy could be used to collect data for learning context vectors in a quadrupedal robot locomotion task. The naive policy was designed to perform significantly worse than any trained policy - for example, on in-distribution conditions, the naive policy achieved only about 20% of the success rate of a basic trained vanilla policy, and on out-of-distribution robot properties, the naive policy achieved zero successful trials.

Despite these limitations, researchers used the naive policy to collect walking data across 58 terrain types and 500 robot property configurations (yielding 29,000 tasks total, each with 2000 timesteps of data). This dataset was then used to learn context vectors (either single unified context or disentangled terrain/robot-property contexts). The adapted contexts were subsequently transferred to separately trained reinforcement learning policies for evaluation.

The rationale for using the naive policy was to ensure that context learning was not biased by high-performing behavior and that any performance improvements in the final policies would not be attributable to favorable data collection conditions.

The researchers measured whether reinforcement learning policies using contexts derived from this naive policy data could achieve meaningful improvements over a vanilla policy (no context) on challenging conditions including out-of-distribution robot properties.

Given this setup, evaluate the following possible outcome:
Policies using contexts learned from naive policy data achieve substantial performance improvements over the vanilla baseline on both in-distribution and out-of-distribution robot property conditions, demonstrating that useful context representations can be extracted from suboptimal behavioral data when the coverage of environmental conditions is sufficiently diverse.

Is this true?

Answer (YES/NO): YES